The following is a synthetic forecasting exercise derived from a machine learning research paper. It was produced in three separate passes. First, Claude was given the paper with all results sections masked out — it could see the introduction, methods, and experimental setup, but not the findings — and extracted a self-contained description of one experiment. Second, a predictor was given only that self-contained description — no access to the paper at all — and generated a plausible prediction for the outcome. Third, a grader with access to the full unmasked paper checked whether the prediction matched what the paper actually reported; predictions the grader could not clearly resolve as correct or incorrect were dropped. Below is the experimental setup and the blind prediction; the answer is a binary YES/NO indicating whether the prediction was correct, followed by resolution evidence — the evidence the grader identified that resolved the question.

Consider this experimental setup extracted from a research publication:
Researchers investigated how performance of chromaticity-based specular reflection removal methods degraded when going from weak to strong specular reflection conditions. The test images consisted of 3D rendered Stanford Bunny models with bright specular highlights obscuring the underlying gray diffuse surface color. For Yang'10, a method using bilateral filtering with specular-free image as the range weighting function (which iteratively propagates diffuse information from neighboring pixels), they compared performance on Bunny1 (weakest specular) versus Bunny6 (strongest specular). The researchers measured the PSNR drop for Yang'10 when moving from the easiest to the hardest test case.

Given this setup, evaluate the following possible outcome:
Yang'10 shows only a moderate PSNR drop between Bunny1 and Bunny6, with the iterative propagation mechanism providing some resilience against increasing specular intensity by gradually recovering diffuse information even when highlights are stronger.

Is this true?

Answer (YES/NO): NO